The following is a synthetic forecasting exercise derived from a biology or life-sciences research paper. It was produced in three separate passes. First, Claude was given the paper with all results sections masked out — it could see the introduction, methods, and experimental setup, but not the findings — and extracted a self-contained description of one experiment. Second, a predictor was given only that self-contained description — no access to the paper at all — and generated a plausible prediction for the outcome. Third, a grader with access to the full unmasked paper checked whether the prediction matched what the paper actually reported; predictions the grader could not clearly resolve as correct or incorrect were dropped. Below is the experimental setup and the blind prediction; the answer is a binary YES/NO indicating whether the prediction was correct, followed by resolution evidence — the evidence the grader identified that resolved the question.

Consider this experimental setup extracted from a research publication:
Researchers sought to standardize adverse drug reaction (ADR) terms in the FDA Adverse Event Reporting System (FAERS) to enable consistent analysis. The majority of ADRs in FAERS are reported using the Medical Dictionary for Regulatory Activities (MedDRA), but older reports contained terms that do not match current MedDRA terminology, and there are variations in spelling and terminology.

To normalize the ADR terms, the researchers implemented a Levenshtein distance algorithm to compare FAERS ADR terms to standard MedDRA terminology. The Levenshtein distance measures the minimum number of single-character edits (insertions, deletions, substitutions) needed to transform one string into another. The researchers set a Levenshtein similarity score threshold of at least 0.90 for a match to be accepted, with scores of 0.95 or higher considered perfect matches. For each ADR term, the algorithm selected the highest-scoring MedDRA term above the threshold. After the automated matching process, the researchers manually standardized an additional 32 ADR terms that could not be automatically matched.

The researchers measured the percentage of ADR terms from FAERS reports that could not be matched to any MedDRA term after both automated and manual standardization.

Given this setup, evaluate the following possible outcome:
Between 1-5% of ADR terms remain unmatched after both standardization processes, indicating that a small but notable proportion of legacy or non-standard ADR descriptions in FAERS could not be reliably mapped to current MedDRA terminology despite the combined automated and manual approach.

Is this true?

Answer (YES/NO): NO